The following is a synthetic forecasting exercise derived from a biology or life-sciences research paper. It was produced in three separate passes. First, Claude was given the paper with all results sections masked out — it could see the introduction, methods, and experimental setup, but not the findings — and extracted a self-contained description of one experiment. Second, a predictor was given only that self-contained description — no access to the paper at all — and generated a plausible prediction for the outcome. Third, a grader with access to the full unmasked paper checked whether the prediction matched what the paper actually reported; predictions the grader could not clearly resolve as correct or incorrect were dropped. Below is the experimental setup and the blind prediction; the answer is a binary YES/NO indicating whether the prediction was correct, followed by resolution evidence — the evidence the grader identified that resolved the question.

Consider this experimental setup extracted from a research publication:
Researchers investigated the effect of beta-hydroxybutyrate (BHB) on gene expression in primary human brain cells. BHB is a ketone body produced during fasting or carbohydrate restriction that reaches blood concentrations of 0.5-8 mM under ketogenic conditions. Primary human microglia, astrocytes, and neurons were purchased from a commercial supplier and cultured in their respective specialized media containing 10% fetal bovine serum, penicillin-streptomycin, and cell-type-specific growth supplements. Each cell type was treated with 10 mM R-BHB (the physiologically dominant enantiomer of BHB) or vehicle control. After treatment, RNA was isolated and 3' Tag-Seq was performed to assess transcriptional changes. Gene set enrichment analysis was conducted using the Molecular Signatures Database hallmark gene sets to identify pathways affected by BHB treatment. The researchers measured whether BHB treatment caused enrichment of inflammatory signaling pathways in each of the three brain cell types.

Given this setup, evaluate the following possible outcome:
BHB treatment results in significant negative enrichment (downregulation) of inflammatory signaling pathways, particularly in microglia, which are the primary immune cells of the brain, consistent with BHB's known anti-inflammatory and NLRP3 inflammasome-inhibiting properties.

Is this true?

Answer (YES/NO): NO